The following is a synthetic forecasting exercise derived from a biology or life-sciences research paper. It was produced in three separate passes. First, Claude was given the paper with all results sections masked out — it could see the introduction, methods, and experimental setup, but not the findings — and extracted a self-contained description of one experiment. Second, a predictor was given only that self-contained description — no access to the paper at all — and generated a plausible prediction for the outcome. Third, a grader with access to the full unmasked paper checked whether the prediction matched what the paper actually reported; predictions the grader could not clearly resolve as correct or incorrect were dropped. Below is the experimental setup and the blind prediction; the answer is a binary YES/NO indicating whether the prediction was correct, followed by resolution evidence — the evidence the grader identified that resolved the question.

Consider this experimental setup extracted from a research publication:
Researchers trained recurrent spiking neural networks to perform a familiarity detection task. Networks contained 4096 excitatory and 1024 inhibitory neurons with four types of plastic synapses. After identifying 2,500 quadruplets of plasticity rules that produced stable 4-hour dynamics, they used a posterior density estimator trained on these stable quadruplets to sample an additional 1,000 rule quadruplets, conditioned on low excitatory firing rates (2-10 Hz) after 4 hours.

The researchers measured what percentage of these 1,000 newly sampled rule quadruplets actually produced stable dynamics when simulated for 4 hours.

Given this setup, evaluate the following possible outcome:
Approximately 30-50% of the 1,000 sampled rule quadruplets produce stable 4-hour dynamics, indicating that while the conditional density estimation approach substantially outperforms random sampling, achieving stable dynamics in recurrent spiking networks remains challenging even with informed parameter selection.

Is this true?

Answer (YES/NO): YES